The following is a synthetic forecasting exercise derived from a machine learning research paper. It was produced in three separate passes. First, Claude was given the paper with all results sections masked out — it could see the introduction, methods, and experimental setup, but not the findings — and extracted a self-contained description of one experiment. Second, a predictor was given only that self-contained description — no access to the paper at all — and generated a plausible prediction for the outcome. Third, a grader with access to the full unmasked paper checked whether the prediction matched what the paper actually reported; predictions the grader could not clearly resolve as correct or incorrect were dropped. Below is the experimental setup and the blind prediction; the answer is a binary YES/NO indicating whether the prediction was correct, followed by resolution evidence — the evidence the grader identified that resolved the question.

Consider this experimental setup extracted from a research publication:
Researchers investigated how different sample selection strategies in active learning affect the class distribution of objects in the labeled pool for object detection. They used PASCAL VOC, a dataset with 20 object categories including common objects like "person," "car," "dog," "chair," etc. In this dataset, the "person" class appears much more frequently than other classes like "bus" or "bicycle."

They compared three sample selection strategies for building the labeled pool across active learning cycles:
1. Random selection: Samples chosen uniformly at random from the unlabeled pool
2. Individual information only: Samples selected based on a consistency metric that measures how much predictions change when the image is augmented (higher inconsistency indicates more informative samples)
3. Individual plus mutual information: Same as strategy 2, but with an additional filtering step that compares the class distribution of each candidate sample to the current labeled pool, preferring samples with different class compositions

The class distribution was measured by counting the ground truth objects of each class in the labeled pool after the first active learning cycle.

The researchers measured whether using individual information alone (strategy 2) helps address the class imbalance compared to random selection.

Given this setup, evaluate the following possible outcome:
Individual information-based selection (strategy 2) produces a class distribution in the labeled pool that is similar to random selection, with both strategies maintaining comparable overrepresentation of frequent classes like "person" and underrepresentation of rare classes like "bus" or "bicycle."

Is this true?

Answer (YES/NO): YES